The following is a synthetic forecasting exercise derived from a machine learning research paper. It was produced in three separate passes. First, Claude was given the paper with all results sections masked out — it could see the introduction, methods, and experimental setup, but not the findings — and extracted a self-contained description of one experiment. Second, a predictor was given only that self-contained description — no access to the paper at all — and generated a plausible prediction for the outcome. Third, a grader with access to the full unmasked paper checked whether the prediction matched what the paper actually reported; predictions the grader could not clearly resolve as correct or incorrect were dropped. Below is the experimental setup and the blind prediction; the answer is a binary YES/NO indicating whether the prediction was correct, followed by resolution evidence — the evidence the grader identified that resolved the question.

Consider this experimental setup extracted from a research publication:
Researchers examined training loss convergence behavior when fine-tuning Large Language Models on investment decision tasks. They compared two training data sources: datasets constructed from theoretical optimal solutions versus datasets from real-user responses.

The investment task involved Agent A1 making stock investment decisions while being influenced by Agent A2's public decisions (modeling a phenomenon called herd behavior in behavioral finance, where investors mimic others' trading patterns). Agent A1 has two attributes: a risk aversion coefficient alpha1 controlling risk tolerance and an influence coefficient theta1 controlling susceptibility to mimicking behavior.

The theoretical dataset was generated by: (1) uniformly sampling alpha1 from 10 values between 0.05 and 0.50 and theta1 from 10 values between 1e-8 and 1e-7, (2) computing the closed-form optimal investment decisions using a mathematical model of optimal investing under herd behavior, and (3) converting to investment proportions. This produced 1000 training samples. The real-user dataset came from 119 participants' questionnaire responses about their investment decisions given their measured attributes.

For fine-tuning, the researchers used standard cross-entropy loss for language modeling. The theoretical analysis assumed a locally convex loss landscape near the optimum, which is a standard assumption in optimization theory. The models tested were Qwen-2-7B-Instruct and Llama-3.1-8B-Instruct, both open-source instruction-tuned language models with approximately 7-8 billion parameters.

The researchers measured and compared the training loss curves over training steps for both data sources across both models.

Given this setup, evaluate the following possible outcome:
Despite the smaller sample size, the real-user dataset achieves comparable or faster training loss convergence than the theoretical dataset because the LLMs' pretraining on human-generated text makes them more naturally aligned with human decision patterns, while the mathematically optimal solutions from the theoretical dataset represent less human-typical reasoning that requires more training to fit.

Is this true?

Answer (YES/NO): NO